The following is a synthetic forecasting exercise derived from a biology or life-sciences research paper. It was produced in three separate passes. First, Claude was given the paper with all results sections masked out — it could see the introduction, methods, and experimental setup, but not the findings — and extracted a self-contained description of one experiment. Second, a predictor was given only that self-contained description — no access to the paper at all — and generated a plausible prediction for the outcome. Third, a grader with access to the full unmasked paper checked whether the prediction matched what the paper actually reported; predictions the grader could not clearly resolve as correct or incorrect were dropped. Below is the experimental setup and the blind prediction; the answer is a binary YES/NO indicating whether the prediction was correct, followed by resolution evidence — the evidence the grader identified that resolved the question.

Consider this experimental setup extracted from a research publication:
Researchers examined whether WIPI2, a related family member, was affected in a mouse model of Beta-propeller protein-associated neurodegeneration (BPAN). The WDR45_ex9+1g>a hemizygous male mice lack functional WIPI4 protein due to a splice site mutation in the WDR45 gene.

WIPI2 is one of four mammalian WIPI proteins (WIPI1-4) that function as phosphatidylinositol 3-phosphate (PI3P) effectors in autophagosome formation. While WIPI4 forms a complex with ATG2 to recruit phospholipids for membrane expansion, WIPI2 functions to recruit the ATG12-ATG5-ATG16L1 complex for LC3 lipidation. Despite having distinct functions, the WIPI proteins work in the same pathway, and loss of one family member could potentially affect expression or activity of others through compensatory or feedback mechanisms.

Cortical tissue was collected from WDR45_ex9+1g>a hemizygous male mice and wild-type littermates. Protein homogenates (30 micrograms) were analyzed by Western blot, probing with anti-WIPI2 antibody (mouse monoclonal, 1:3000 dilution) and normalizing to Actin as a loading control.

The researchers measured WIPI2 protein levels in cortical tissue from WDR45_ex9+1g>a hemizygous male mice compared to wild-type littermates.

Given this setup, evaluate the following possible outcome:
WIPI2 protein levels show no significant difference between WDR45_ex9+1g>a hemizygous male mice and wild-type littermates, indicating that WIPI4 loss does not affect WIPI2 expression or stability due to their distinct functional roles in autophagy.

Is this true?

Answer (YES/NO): NO